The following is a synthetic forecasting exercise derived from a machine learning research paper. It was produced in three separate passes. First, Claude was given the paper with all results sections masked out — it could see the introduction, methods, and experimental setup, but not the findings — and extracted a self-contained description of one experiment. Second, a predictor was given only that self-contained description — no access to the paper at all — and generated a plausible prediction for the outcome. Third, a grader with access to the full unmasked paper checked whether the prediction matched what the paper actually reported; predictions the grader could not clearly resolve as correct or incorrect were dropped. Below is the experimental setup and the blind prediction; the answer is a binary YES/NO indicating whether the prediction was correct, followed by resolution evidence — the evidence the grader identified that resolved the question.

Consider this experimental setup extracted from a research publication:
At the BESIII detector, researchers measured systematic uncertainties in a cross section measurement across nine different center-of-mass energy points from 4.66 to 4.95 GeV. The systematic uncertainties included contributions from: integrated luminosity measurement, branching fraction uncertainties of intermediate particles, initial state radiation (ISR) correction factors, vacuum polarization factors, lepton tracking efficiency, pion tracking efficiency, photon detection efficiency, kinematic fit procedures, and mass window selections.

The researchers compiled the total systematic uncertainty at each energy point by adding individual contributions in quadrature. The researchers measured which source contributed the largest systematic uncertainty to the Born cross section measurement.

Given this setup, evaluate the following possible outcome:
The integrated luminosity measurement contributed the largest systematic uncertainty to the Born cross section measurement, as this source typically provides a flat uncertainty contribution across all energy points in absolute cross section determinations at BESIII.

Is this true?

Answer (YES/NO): NO